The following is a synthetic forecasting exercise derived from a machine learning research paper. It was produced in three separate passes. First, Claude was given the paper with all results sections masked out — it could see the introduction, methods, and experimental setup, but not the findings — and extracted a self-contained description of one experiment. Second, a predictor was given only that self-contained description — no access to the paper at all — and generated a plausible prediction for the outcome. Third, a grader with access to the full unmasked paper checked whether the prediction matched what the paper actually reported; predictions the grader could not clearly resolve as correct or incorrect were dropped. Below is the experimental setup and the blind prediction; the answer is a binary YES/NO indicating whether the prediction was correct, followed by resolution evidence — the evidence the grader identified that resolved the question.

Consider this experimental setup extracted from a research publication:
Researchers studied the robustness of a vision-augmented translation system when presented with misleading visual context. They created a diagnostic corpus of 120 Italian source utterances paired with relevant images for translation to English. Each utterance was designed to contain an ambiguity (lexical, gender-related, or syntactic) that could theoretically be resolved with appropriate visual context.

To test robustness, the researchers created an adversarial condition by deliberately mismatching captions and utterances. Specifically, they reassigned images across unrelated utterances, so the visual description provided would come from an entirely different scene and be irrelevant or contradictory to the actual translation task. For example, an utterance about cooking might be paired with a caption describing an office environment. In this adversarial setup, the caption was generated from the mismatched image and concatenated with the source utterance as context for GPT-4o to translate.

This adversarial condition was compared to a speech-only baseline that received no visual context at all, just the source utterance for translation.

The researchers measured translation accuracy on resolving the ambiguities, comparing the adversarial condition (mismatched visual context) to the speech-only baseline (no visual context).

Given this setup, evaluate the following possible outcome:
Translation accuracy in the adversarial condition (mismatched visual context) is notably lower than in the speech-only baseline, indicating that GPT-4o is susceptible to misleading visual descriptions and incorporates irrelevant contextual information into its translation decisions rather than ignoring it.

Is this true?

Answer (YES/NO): NO